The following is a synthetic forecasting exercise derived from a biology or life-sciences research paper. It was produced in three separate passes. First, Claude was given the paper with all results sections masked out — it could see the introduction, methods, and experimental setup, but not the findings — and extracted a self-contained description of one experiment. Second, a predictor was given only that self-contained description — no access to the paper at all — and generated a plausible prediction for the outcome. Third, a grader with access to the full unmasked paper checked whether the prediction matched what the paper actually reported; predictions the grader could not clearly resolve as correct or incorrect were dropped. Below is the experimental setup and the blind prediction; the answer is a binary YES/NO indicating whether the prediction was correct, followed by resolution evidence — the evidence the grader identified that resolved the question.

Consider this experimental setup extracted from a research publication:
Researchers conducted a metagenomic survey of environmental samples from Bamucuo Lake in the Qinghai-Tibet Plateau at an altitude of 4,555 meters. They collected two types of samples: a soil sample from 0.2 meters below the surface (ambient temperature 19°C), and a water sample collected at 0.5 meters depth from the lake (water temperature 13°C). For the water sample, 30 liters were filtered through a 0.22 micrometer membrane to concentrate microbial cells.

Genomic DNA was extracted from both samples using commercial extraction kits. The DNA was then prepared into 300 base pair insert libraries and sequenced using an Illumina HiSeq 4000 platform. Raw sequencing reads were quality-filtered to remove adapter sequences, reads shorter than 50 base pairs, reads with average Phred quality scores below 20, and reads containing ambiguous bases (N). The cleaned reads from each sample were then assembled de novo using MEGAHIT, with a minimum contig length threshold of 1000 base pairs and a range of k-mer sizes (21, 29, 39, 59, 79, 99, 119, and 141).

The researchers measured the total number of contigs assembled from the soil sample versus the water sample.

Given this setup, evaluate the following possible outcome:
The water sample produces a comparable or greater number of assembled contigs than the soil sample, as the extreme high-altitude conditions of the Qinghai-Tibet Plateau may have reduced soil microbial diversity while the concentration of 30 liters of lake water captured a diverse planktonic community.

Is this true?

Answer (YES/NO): NO